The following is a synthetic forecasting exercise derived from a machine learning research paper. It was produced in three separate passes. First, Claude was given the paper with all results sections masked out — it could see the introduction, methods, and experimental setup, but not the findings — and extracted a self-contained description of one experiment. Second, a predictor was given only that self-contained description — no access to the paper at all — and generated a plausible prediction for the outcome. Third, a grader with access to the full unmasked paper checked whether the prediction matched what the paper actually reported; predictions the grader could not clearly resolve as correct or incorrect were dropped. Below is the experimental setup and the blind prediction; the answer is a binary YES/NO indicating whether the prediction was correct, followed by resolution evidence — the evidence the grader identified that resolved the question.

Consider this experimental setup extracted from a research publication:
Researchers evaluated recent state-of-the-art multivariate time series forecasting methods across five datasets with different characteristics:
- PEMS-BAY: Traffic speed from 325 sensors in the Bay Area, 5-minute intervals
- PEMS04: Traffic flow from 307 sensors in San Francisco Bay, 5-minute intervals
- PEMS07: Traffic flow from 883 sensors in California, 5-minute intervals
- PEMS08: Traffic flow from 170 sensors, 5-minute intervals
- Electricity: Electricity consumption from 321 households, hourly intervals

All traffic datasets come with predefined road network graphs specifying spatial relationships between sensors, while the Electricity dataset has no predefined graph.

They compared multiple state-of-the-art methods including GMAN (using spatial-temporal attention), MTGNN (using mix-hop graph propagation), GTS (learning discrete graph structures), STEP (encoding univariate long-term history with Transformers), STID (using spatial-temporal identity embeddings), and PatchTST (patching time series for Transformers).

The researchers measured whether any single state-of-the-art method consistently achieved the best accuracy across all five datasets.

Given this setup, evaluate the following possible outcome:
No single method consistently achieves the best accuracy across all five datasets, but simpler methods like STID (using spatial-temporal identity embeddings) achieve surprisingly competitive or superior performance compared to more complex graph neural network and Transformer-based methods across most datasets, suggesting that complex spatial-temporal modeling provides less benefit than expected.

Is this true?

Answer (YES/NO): NO